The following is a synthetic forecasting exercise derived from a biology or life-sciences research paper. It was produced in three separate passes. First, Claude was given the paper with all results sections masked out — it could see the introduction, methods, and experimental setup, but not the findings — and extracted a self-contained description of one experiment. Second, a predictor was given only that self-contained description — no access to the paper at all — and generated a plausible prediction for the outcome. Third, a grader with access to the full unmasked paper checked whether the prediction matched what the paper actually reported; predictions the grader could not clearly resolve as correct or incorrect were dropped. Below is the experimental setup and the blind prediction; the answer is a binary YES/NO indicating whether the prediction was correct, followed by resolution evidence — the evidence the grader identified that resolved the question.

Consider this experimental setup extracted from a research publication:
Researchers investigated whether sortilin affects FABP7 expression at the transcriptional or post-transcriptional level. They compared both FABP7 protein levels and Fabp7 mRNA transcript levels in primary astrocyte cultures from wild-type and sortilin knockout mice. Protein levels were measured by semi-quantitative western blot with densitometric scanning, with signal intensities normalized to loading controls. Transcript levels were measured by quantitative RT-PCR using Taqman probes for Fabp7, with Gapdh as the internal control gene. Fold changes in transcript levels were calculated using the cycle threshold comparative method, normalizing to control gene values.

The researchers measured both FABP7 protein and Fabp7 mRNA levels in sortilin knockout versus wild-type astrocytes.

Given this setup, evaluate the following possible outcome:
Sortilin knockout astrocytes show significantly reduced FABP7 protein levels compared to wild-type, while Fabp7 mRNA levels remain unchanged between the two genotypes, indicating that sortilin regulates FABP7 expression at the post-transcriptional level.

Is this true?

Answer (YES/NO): NO